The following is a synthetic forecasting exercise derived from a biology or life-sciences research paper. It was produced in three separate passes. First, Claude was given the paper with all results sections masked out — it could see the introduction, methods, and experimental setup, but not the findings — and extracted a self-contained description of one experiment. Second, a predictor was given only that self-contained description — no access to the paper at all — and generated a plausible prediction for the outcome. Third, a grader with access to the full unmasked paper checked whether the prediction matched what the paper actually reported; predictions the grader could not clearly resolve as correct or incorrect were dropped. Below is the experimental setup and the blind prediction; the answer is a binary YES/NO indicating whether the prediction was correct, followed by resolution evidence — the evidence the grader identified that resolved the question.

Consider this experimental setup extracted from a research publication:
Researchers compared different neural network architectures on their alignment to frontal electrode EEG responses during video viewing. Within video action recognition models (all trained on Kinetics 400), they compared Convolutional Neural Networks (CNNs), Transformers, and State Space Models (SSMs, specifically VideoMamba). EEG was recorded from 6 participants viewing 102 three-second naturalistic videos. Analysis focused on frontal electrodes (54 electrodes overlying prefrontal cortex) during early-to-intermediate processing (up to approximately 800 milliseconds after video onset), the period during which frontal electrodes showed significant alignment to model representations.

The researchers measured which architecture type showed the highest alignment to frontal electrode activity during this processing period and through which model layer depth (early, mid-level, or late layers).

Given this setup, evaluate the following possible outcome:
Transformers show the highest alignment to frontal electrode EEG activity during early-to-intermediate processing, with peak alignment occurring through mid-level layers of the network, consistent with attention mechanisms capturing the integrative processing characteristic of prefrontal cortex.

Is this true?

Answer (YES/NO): NO